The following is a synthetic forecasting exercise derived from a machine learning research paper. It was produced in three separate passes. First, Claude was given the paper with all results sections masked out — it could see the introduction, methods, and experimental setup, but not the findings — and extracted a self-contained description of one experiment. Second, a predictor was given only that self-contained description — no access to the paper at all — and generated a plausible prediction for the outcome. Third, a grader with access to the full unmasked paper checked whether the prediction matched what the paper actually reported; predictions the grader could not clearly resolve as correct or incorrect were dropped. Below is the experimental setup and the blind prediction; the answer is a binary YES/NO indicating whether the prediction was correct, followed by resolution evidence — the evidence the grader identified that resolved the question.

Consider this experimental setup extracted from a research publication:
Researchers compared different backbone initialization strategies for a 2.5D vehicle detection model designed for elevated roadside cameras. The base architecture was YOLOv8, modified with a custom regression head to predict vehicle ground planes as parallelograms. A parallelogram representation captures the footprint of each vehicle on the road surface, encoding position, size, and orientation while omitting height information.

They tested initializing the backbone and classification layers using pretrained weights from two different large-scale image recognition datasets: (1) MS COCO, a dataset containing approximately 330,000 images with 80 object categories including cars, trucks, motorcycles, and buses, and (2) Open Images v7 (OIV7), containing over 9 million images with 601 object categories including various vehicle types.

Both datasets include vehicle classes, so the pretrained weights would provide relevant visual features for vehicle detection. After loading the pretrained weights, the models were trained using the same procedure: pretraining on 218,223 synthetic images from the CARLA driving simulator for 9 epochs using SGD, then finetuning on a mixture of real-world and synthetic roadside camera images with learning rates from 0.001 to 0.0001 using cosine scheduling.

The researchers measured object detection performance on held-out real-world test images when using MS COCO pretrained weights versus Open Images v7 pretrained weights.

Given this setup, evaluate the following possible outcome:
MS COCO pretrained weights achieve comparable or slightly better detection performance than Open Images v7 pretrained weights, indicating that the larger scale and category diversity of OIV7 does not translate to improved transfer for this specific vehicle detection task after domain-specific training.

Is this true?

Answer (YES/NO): YES